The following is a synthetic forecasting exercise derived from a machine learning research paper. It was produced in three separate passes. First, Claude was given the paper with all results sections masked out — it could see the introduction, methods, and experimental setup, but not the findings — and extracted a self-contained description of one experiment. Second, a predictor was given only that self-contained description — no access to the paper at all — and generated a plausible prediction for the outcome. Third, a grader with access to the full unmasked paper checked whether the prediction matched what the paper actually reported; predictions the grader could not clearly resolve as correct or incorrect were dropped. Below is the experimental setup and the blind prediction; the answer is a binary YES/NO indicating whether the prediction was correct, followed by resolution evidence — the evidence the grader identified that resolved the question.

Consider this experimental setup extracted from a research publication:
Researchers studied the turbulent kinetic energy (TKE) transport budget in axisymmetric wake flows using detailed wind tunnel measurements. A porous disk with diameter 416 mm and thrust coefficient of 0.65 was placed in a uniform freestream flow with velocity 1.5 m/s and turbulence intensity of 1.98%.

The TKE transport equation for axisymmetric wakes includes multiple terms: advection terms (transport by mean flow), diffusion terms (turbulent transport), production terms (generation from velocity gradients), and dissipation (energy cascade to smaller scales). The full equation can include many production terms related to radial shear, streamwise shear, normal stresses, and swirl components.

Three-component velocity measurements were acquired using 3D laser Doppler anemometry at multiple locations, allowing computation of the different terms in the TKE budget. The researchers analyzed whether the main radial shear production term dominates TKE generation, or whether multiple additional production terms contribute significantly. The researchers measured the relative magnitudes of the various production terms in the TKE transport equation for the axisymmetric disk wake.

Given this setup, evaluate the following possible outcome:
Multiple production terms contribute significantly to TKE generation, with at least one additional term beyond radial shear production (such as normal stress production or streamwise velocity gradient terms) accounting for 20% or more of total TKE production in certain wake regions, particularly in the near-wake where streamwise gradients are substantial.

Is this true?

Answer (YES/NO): NO